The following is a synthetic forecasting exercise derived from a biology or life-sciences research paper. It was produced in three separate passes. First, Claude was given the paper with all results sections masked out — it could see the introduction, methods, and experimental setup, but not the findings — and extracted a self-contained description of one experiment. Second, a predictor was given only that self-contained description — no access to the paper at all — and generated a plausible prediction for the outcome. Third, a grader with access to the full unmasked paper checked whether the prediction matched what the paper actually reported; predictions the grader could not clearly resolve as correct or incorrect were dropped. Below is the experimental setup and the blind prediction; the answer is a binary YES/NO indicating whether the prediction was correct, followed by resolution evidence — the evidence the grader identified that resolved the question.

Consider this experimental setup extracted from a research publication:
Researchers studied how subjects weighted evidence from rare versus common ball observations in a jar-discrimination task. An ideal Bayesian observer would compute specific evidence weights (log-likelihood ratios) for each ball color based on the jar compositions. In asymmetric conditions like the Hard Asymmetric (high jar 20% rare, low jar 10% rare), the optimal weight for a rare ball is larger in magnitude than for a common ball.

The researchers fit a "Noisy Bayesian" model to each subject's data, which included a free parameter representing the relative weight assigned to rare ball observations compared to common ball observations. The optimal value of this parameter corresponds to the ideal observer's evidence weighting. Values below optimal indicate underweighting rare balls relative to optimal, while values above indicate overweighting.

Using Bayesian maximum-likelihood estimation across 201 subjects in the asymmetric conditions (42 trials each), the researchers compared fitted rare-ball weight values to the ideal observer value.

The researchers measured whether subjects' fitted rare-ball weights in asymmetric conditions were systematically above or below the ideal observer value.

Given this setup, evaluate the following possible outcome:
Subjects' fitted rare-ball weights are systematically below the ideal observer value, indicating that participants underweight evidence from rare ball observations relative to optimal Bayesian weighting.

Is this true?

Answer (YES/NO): YES